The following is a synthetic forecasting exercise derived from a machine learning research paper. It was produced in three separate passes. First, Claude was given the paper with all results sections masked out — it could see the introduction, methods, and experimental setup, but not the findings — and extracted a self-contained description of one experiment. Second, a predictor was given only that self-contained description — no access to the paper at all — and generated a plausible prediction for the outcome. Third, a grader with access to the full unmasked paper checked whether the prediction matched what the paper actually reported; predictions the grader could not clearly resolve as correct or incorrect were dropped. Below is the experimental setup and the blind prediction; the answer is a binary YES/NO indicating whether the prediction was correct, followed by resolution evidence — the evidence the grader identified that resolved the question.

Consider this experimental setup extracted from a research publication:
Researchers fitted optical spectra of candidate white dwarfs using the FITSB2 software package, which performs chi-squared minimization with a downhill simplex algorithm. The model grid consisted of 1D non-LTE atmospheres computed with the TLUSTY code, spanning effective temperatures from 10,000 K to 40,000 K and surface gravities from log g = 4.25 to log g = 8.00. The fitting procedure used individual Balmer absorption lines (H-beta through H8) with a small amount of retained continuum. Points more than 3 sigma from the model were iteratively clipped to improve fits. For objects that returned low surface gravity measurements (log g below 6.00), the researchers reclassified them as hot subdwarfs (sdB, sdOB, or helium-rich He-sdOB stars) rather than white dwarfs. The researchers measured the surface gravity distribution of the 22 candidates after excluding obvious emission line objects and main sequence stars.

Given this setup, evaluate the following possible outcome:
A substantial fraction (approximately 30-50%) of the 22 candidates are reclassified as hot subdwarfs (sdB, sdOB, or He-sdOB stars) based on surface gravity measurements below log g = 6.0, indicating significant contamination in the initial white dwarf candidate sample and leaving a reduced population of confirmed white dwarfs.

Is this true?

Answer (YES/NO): YES